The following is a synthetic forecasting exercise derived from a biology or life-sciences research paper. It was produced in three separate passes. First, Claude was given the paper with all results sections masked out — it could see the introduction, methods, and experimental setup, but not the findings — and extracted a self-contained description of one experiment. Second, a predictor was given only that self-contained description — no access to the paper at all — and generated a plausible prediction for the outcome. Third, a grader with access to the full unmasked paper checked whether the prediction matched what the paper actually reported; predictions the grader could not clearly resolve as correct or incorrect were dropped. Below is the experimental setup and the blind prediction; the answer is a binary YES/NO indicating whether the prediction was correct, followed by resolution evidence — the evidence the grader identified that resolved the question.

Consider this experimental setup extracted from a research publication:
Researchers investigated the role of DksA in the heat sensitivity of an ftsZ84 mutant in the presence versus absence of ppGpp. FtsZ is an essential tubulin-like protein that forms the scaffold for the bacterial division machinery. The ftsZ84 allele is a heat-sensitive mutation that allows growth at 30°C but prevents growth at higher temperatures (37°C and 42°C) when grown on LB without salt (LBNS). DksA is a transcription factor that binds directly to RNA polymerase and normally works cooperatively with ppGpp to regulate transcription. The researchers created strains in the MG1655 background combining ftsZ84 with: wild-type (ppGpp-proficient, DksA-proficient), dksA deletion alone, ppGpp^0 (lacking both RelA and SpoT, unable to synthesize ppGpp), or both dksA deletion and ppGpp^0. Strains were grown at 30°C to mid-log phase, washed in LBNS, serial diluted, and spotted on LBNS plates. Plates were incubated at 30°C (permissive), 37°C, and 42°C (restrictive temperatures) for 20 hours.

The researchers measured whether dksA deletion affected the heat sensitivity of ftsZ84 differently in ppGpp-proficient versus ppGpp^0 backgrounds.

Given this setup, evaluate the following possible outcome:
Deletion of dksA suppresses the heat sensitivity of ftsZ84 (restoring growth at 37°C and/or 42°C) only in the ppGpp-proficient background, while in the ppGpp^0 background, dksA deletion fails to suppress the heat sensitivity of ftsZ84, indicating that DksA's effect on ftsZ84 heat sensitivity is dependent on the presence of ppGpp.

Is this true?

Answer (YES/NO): NO